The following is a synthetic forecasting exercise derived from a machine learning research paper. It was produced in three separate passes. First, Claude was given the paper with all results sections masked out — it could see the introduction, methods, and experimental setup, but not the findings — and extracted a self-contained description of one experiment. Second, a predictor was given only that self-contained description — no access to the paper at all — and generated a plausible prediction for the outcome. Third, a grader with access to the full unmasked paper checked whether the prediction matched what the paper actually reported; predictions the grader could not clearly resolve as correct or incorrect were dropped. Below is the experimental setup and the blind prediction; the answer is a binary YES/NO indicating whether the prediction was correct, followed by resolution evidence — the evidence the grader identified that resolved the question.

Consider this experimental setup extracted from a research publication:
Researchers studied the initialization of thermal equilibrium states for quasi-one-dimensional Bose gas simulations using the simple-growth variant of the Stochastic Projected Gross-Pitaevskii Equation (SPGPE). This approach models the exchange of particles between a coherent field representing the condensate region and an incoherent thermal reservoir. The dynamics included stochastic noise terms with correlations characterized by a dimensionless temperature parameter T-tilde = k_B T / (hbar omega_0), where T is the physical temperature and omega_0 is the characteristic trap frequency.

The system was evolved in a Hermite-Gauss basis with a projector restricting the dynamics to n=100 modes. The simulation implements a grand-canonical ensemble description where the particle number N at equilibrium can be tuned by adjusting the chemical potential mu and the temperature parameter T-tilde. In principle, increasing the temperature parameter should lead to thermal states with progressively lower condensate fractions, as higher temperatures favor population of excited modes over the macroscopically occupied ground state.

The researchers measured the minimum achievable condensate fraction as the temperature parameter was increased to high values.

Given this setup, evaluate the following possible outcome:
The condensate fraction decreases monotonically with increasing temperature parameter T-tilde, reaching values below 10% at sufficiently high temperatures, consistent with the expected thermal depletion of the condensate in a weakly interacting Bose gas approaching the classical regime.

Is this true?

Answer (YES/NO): NO